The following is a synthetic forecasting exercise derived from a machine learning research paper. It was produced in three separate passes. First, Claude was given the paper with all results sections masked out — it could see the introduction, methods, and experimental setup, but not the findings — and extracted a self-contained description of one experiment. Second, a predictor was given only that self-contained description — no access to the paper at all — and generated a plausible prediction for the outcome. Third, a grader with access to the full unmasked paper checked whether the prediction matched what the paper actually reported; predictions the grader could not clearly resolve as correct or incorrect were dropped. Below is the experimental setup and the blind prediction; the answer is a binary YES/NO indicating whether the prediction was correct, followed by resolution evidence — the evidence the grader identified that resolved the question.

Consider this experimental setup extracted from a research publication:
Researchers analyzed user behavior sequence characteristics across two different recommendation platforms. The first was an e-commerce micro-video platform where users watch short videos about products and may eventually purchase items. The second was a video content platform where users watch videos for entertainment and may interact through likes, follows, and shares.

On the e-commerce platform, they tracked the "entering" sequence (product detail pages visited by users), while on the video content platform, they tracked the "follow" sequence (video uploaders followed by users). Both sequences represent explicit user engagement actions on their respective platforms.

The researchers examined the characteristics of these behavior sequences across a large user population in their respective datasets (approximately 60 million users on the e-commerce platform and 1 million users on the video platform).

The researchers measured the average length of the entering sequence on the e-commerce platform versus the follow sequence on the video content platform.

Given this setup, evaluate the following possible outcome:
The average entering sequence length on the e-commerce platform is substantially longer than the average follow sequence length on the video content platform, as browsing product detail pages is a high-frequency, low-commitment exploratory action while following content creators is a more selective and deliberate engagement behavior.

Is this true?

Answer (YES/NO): YES